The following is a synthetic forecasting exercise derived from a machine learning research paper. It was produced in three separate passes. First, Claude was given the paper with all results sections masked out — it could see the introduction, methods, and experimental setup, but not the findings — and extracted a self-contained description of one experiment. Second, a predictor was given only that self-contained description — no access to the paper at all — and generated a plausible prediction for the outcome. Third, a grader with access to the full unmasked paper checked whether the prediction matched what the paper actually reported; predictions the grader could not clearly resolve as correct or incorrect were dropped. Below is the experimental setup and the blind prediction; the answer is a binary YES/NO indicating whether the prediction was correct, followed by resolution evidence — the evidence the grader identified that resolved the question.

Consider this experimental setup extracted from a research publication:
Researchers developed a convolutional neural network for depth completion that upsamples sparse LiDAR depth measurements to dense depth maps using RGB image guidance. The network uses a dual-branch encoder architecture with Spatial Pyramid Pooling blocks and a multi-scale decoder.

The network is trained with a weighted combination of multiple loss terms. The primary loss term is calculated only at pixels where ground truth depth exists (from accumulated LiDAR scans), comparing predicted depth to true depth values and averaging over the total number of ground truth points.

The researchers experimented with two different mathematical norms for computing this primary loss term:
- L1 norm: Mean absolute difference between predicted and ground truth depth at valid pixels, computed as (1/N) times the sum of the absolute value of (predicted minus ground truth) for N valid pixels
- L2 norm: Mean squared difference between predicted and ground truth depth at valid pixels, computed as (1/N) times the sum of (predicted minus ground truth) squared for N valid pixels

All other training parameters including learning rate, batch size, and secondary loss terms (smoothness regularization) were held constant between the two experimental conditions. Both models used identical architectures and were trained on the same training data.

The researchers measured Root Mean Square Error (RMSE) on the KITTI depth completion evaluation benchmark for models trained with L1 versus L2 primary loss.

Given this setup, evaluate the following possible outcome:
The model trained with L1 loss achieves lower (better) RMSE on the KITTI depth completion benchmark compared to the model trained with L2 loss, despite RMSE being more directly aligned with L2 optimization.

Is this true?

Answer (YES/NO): NO